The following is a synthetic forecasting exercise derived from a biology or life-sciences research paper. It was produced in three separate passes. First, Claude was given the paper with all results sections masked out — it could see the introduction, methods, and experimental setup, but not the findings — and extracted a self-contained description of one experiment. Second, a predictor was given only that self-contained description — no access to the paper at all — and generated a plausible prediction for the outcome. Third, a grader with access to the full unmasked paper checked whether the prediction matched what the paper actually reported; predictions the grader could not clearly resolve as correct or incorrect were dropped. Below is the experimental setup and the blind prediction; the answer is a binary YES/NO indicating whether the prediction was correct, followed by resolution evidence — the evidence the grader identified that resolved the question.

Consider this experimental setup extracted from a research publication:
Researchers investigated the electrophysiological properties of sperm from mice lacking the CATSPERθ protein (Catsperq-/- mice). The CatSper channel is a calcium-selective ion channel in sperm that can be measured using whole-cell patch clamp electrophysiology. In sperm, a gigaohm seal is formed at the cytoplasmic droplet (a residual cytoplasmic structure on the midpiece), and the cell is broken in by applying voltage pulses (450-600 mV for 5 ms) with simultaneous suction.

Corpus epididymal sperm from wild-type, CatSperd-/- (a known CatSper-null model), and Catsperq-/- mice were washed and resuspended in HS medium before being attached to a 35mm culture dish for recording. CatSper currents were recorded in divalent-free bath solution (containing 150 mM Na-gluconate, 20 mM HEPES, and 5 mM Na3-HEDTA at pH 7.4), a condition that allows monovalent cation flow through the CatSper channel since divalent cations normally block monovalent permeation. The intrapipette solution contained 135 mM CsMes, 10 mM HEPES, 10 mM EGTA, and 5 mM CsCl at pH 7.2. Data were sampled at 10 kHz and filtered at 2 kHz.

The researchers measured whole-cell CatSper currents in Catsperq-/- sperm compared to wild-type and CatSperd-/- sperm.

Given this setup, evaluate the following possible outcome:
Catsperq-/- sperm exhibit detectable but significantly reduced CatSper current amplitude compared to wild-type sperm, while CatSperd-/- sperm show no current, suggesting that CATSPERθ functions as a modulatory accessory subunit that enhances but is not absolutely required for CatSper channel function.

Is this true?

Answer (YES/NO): NO